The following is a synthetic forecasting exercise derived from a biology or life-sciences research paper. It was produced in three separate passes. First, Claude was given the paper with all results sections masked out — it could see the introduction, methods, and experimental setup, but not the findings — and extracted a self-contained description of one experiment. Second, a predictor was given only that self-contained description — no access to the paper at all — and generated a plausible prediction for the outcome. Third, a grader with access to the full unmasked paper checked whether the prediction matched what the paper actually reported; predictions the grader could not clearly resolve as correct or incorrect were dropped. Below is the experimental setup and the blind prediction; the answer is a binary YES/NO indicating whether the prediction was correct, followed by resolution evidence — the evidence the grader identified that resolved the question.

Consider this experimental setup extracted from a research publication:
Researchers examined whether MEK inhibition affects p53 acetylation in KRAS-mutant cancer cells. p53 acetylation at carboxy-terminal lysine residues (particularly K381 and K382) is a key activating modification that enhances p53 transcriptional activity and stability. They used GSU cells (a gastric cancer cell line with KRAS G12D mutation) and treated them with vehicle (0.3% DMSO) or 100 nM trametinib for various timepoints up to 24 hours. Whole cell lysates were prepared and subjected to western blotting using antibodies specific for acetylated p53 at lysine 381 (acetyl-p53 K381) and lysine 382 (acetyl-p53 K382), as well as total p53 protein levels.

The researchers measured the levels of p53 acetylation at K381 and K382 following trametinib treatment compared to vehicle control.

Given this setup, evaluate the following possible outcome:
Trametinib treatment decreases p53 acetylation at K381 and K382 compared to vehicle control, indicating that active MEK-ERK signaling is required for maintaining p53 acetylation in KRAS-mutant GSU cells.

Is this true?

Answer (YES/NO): NO